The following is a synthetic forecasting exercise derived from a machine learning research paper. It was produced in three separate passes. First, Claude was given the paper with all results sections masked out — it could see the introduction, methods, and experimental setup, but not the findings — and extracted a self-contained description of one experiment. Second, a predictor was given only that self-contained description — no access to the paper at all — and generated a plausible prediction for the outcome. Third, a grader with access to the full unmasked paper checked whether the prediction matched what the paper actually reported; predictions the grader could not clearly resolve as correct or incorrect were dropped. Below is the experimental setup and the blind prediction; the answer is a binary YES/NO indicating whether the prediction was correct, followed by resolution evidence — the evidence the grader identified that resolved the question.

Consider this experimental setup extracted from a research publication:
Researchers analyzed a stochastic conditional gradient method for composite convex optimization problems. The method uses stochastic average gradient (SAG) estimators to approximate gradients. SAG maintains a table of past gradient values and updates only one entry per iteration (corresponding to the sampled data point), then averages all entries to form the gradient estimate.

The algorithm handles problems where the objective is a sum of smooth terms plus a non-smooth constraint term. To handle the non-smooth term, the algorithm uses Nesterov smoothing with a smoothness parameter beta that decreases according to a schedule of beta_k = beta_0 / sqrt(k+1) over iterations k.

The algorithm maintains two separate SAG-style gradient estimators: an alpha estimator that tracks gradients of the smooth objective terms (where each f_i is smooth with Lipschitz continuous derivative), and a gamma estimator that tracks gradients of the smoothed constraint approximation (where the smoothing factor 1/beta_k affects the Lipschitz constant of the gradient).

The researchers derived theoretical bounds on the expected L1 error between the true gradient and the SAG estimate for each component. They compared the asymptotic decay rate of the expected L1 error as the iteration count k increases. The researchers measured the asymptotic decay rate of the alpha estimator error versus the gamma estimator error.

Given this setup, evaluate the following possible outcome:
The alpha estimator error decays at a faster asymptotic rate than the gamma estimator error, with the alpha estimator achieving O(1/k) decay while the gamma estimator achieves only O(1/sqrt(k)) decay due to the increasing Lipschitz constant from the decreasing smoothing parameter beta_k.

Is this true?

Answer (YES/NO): YES